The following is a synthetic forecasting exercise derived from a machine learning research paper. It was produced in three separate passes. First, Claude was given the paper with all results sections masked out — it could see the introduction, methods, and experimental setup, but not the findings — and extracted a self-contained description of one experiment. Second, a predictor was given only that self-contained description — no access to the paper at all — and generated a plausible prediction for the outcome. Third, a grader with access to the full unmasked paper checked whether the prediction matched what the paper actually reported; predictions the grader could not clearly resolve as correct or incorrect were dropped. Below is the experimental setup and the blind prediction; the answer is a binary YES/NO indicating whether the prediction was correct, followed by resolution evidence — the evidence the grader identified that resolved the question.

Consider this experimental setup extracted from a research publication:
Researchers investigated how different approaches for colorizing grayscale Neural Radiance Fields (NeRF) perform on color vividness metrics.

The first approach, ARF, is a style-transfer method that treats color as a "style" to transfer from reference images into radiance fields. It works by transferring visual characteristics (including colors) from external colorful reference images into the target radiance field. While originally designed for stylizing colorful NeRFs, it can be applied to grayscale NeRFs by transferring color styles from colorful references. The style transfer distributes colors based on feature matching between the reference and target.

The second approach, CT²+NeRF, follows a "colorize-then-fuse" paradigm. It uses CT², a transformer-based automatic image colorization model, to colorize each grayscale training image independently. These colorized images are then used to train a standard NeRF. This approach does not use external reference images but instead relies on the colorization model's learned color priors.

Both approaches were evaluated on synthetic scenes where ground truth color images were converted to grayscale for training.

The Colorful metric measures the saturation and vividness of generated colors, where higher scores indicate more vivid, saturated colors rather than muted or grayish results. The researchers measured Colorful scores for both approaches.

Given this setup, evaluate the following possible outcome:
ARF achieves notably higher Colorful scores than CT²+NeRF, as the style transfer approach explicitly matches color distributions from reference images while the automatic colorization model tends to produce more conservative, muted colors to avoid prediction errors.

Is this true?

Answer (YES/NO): NO